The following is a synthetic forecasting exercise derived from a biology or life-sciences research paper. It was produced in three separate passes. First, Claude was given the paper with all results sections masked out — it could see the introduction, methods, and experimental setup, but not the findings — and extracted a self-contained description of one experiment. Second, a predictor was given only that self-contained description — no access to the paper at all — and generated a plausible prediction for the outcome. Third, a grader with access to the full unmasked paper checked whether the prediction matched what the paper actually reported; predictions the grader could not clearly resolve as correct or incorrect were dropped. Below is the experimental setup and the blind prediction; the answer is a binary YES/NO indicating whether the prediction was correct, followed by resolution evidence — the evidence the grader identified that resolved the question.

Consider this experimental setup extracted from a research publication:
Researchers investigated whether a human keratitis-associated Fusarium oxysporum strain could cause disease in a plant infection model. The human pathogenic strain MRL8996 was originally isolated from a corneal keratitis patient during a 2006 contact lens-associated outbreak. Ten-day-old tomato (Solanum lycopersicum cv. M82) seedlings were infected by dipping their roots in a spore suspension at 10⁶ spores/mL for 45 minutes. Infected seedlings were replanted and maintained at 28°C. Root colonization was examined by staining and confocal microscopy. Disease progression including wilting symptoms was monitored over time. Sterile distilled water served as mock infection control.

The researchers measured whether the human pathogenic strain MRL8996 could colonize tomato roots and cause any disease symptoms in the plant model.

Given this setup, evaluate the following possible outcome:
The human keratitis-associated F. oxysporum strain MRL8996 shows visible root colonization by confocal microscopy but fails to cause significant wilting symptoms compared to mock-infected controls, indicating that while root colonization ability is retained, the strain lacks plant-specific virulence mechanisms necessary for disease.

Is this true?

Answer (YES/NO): NO